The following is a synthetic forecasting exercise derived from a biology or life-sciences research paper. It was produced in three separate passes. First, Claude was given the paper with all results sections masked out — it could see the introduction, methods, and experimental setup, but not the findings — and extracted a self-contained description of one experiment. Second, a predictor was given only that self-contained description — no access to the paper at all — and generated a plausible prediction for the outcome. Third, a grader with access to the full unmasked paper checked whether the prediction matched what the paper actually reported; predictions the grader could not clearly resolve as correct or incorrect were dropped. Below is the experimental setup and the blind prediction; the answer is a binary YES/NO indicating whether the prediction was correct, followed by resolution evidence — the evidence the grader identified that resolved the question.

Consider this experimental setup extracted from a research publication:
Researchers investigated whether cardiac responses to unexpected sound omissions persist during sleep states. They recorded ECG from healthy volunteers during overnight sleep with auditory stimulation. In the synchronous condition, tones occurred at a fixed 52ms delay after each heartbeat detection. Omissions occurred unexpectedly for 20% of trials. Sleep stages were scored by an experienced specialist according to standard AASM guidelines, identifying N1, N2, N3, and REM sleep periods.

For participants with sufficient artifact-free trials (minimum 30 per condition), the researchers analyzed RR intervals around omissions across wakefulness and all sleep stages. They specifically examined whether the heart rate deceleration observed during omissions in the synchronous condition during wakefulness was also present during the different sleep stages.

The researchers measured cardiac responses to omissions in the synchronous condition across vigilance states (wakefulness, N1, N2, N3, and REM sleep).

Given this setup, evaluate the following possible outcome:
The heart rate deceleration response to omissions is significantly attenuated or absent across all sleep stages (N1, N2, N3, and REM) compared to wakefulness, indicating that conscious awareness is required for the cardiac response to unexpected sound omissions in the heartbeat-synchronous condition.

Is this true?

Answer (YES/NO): NO